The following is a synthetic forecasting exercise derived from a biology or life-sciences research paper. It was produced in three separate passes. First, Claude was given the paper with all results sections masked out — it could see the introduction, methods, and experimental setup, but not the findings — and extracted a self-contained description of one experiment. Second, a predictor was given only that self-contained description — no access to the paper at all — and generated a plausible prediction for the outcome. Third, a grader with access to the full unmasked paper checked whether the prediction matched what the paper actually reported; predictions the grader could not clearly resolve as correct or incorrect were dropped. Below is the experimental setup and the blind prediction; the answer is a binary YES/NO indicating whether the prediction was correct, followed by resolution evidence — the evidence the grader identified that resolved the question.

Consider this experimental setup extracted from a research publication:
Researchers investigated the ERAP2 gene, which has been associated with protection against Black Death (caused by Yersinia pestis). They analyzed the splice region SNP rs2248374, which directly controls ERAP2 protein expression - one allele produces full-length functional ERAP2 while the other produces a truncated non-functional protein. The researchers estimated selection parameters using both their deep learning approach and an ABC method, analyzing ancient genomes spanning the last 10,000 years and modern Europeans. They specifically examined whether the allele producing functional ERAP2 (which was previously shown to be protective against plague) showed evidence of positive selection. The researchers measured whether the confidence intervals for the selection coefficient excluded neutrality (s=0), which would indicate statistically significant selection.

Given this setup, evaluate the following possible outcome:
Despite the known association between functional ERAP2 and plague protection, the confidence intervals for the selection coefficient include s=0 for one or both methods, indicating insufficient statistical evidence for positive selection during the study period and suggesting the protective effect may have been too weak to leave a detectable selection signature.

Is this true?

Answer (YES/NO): NO